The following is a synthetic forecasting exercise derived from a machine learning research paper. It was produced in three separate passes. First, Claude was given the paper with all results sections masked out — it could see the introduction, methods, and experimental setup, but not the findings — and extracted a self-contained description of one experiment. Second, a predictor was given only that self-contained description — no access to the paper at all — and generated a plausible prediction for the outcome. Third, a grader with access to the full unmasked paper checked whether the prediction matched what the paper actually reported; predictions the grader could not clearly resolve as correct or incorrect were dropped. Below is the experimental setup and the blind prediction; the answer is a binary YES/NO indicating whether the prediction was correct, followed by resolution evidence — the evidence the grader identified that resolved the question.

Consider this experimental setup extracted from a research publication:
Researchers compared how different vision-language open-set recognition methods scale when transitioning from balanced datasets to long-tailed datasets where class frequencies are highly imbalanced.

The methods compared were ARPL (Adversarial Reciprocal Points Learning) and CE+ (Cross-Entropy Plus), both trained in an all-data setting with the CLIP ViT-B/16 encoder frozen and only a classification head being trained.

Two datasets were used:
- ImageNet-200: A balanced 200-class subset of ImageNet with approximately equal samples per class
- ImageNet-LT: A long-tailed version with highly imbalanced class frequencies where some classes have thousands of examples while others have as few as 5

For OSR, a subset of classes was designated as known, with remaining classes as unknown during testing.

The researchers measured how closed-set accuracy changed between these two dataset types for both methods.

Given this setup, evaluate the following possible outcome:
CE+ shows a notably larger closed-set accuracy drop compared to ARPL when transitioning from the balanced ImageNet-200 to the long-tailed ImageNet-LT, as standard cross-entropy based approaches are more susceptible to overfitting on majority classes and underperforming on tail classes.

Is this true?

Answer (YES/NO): NO